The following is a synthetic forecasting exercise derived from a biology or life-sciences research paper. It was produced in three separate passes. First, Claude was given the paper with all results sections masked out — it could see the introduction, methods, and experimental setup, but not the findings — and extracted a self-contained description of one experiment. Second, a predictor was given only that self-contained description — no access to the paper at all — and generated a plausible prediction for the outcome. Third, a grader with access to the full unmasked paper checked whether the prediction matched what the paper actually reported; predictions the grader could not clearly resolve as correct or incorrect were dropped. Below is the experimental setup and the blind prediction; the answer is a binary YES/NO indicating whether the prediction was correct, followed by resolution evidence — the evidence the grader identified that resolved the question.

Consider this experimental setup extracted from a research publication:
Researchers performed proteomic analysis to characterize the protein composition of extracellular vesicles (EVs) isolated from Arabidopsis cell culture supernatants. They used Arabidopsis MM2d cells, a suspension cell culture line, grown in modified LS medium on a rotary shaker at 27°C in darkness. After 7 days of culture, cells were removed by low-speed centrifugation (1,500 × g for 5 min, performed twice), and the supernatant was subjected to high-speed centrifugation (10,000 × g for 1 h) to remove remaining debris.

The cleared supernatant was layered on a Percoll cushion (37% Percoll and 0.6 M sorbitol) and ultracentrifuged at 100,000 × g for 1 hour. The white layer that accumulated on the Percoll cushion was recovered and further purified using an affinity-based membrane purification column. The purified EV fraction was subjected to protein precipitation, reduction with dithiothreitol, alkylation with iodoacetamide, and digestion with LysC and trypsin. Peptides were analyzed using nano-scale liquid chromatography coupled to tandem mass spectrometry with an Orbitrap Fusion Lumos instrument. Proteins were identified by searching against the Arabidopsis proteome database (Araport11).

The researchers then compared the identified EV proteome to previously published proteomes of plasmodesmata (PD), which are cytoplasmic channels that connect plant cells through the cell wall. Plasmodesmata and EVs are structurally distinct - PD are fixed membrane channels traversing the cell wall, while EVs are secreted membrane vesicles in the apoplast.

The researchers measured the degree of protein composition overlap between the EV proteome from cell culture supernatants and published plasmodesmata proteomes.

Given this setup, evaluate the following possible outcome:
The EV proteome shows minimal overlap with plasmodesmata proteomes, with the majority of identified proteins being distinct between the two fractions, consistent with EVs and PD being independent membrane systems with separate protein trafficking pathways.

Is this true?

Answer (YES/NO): NO